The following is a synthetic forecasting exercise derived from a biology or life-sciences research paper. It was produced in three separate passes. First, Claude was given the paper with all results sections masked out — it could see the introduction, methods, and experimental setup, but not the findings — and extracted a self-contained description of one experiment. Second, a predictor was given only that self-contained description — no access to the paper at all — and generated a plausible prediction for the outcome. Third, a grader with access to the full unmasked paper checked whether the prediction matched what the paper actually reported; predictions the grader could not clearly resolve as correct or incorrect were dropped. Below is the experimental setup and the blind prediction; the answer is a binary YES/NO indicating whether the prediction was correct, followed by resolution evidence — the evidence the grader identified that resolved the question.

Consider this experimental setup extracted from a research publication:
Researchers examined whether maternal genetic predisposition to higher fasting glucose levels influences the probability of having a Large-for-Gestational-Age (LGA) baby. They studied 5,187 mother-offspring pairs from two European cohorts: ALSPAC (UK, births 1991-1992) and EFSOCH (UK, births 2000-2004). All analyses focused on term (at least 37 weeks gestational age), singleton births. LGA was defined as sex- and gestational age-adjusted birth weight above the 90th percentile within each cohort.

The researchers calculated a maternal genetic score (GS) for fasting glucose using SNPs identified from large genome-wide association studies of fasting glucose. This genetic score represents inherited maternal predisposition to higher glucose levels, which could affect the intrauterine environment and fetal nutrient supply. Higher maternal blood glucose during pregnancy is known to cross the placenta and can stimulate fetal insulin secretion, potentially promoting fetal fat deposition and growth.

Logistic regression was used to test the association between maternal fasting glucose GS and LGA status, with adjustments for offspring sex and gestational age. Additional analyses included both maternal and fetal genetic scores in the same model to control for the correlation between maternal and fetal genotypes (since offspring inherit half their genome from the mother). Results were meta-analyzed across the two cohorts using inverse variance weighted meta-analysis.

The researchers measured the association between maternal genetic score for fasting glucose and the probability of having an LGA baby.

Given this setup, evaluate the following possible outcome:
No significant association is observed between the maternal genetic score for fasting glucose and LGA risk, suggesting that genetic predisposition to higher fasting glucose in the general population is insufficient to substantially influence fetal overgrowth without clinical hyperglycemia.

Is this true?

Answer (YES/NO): NO